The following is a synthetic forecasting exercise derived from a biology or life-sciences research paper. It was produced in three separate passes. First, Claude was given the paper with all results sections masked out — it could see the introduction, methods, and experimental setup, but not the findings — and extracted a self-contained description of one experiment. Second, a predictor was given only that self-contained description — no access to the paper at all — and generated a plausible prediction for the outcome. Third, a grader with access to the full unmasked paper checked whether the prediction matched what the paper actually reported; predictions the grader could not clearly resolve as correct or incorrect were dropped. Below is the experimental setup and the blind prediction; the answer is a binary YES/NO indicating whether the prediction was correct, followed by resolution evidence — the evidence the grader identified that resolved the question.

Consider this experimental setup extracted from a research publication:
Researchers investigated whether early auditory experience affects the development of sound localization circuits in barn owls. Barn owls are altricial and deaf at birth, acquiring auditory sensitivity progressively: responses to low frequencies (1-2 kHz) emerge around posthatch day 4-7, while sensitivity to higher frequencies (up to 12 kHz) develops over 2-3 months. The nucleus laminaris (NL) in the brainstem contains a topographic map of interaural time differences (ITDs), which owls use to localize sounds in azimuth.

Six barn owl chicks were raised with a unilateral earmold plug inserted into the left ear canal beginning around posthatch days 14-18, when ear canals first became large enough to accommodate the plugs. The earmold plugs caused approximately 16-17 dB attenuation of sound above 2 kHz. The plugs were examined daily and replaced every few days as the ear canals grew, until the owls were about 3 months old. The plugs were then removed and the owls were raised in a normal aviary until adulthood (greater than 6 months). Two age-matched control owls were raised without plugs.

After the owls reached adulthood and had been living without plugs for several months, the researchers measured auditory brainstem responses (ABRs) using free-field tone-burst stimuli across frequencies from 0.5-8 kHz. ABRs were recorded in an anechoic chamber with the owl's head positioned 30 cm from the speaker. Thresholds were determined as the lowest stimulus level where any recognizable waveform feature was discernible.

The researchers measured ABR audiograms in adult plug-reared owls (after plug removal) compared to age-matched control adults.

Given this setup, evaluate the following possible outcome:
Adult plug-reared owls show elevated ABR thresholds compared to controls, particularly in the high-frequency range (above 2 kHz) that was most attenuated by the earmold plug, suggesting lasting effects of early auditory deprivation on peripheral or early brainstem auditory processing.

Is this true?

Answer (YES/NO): NO